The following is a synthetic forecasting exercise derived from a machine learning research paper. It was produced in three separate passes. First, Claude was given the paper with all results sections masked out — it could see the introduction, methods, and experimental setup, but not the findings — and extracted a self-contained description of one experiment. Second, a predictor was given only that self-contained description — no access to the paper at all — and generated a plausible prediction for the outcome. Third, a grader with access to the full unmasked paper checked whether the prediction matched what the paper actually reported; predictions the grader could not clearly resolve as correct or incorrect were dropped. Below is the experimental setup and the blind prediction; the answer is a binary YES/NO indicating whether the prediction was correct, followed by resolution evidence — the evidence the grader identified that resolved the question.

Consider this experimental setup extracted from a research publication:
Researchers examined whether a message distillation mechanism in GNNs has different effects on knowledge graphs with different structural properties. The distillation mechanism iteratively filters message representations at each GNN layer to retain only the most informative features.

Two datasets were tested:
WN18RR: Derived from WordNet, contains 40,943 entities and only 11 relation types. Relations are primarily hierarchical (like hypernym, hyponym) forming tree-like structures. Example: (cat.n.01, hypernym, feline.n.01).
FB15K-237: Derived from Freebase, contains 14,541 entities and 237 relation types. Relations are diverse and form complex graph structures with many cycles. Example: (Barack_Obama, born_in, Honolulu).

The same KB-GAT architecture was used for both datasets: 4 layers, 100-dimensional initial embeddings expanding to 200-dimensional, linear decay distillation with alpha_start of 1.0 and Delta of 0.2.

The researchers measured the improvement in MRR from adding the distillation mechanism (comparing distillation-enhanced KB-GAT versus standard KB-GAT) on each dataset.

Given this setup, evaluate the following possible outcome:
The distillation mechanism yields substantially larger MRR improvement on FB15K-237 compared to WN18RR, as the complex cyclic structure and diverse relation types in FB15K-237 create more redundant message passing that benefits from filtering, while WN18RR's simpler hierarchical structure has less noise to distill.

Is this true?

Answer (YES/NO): NO